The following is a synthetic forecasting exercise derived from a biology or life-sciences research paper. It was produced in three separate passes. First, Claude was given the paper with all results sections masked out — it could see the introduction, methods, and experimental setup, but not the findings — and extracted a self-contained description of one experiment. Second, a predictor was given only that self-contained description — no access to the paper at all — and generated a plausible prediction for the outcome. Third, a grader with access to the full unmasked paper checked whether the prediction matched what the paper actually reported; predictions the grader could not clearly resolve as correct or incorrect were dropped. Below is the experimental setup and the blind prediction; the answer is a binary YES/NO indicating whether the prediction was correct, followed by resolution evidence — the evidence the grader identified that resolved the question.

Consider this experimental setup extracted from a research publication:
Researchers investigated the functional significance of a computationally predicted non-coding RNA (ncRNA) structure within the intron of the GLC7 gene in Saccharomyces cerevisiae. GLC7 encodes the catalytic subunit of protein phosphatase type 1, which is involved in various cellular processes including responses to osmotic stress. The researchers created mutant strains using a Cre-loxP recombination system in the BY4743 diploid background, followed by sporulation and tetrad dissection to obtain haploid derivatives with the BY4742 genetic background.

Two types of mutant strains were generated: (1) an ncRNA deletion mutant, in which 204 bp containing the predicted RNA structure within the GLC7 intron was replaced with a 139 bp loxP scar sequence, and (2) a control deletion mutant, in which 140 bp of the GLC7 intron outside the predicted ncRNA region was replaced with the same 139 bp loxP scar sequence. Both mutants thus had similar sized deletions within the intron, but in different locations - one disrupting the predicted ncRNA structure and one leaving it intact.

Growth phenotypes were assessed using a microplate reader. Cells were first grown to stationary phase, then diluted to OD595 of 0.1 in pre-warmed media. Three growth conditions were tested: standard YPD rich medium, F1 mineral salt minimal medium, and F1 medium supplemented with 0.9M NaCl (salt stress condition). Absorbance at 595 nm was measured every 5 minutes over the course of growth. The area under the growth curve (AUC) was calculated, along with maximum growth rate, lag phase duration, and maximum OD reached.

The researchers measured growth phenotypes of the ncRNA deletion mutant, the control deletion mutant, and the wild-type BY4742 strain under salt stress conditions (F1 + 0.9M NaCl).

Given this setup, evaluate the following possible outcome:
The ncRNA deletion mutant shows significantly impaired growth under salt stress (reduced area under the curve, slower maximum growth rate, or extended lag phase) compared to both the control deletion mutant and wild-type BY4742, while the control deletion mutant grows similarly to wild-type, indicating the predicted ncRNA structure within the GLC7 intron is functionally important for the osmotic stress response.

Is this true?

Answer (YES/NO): YES